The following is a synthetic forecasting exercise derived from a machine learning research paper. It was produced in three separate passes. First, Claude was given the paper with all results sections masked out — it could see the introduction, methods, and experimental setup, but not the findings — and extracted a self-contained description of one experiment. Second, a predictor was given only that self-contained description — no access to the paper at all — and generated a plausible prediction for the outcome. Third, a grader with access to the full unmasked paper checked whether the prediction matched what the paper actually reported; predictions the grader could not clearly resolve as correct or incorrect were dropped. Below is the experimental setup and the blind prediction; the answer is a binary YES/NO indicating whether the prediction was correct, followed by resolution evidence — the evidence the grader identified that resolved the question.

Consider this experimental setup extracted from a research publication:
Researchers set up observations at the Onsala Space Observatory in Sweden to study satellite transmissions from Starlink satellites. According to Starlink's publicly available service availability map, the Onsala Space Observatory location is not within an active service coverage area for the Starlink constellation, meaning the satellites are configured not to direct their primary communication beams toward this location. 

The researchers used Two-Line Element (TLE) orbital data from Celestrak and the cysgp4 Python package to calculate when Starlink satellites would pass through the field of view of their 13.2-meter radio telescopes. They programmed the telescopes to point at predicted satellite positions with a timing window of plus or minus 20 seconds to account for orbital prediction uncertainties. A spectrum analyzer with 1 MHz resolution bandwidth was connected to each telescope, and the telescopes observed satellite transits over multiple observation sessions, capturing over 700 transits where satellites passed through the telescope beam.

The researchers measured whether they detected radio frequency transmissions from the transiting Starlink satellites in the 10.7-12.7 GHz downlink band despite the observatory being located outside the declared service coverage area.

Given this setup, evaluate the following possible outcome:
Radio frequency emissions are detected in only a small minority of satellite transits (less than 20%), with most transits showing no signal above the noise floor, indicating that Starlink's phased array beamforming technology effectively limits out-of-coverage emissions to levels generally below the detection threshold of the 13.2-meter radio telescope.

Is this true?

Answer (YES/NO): NO